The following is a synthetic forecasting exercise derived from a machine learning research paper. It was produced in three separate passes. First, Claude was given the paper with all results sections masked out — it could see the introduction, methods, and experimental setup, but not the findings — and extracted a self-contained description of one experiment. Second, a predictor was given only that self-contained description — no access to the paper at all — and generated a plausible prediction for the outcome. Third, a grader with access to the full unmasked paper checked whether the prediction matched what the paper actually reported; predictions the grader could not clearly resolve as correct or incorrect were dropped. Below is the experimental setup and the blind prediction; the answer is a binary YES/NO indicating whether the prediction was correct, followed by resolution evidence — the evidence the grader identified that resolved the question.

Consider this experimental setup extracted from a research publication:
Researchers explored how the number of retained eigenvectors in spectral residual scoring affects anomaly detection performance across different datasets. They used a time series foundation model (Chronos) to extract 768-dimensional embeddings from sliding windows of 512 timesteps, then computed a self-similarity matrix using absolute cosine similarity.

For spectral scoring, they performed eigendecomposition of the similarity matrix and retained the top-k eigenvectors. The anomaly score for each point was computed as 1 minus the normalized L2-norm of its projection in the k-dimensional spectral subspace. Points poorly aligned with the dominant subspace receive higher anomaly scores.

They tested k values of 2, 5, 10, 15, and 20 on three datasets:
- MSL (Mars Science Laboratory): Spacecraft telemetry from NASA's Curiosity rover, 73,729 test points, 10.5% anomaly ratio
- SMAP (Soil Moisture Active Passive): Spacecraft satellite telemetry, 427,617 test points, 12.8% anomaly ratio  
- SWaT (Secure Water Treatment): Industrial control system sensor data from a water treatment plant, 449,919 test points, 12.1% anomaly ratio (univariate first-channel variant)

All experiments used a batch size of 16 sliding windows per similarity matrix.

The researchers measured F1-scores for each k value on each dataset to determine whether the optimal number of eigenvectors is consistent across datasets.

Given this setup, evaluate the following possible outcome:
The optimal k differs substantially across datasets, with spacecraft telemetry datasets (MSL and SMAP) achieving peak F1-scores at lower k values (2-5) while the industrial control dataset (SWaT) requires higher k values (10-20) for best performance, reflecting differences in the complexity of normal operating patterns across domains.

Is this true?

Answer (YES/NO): NO